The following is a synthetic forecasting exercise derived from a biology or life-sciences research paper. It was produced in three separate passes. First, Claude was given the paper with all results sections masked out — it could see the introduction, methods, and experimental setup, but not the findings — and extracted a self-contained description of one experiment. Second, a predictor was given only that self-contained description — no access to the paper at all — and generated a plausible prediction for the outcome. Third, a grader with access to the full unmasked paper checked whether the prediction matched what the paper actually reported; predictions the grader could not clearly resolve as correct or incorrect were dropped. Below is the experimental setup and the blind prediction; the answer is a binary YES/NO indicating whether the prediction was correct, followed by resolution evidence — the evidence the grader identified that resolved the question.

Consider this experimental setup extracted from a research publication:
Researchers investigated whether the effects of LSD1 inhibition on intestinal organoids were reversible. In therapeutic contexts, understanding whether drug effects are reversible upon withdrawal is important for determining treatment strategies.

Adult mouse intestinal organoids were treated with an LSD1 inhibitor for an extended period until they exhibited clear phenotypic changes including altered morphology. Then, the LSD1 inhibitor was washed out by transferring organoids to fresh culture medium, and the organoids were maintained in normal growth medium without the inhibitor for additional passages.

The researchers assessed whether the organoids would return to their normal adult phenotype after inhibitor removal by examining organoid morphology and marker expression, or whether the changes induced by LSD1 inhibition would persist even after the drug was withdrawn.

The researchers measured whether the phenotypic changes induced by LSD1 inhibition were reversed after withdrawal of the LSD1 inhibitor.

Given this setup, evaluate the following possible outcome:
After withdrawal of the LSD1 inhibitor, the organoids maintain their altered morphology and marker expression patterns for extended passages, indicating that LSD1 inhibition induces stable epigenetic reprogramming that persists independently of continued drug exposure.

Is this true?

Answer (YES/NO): NO